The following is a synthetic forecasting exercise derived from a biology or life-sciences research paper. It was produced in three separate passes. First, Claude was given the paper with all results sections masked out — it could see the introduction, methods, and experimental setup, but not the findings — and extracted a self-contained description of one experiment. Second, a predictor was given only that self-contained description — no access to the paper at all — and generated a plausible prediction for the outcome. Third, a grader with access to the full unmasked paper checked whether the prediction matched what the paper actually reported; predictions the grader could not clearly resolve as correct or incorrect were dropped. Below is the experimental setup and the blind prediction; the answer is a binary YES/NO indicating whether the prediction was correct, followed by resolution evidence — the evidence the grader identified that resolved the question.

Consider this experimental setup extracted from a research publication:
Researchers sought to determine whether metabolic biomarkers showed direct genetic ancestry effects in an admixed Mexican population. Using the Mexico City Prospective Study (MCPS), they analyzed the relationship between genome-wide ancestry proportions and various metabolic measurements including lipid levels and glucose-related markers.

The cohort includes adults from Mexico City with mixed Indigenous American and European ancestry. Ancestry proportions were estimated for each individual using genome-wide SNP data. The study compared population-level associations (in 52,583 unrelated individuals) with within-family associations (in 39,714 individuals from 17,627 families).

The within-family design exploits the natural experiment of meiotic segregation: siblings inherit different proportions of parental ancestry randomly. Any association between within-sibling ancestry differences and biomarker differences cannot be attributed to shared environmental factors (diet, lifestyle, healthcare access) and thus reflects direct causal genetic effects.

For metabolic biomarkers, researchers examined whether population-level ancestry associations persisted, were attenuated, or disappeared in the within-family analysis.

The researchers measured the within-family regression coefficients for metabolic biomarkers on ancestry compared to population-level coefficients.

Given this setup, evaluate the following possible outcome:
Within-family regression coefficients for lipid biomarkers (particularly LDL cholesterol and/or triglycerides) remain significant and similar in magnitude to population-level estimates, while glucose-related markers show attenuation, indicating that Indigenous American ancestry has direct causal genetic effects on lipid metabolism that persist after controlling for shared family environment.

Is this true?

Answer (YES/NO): NO